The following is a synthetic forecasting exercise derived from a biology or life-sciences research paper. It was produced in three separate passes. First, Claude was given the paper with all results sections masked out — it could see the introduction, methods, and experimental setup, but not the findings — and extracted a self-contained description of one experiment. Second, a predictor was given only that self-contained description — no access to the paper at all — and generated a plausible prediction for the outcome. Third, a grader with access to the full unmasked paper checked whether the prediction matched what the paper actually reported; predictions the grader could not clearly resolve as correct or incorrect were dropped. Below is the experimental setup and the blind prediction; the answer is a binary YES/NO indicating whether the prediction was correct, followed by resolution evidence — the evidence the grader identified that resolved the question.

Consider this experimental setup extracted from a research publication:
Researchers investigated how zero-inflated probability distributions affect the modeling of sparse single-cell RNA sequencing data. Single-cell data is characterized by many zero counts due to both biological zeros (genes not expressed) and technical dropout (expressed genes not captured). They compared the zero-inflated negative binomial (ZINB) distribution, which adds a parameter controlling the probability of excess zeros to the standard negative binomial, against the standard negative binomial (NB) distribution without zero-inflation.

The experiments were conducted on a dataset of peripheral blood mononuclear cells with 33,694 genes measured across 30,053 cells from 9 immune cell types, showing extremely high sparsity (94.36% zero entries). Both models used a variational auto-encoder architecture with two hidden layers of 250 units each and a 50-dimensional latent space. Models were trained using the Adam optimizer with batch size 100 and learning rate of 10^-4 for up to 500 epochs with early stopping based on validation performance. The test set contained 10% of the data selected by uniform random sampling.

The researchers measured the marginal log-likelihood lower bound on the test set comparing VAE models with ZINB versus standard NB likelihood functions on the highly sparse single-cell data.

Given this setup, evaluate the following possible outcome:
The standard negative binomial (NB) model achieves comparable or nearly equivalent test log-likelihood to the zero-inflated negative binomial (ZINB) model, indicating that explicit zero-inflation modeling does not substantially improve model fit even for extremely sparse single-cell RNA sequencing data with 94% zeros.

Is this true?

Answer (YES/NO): YES